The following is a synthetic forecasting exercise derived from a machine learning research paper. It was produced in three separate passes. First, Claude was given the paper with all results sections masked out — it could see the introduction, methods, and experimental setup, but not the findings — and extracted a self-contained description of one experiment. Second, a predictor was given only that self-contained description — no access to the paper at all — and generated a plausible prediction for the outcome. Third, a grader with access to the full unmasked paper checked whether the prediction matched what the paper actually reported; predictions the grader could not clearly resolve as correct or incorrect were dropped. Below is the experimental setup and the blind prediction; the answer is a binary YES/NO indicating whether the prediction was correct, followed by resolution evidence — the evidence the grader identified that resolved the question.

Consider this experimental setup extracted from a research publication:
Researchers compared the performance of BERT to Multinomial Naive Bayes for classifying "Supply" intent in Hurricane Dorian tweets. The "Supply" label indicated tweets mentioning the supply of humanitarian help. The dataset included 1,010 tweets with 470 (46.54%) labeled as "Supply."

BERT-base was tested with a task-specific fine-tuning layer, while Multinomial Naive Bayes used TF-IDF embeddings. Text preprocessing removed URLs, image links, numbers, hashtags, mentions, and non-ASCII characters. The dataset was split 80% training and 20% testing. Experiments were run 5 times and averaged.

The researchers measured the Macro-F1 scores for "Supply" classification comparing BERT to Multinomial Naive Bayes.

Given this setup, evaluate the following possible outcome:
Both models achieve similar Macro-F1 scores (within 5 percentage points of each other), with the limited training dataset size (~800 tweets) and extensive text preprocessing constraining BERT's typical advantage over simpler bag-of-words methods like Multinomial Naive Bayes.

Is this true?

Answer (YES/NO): YES